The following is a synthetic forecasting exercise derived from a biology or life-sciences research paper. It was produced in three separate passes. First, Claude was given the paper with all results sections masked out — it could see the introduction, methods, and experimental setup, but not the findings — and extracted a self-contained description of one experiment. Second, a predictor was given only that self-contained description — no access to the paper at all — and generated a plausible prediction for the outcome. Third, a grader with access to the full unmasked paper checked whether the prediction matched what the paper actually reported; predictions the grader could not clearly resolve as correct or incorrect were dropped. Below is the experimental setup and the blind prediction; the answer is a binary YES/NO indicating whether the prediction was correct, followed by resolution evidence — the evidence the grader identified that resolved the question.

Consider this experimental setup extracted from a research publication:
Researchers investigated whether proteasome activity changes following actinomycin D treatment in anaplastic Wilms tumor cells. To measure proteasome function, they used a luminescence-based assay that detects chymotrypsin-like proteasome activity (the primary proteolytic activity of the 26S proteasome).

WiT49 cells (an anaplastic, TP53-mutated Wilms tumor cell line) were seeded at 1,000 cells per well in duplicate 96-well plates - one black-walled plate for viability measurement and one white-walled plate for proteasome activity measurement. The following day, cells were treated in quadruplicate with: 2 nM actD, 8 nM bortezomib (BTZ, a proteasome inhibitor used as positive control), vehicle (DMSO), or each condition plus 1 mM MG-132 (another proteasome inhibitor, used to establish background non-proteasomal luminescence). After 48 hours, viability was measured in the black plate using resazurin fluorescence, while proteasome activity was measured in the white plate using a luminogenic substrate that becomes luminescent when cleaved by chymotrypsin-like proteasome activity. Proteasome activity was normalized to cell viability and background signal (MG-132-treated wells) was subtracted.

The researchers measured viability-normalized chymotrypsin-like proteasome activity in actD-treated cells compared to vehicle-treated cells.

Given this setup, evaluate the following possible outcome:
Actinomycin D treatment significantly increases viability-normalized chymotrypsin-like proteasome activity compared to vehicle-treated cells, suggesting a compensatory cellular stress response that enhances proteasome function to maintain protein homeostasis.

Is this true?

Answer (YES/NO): YES